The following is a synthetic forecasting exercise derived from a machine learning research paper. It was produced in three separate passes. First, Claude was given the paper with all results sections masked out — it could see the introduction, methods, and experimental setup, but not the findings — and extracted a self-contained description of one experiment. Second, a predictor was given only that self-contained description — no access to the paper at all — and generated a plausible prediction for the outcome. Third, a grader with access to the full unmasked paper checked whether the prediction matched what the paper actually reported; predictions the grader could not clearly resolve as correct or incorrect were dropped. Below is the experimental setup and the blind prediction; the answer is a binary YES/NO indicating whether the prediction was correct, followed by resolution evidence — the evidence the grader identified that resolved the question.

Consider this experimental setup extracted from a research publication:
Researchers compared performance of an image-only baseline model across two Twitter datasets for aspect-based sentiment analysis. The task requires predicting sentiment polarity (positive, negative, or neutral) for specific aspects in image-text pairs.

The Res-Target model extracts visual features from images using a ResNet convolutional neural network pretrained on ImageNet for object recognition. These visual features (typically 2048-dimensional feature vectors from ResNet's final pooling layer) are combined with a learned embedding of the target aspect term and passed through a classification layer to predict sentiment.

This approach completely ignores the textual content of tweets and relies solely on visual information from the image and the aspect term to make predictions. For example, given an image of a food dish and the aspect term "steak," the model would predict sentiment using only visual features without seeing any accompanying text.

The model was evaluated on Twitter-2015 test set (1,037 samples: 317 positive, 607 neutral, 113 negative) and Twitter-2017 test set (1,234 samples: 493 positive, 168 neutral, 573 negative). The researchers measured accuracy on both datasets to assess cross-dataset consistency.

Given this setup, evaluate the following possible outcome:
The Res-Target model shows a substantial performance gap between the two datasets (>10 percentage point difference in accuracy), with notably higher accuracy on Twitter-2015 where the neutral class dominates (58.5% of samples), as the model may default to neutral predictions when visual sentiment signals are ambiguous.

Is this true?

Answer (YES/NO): NO